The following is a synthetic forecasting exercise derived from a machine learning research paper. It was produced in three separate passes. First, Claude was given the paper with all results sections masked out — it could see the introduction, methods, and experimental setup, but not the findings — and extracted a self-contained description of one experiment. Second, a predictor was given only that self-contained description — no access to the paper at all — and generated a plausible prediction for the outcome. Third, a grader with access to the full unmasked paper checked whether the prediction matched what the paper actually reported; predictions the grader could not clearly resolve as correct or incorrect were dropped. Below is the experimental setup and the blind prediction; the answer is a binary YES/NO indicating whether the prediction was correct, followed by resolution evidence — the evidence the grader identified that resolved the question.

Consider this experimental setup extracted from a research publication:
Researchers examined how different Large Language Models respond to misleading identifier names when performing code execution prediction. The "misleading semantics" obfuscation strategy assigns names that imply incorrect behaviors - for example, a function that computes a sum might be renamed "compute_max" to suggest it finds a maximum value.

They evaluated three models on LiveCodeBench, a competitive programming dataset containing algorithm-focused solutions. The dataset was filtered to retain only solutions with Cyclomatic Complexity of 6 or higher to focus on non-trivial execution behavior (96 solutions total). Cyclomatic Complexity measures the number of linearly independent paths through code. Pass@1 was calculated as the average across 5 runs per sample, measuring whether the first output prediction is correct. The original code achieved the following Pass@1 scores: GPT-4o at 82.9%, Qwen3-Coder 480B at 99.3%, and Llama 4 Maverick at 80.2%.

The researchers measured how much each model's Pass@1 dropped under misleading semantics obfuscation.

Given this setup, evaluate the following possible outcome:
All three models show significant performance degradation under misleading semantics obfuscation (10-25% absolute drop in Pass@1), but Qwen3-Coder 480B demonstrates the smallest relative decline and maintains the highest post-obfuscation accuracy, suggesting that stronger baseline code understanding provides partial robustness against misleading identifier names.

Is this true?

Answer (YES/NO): NO